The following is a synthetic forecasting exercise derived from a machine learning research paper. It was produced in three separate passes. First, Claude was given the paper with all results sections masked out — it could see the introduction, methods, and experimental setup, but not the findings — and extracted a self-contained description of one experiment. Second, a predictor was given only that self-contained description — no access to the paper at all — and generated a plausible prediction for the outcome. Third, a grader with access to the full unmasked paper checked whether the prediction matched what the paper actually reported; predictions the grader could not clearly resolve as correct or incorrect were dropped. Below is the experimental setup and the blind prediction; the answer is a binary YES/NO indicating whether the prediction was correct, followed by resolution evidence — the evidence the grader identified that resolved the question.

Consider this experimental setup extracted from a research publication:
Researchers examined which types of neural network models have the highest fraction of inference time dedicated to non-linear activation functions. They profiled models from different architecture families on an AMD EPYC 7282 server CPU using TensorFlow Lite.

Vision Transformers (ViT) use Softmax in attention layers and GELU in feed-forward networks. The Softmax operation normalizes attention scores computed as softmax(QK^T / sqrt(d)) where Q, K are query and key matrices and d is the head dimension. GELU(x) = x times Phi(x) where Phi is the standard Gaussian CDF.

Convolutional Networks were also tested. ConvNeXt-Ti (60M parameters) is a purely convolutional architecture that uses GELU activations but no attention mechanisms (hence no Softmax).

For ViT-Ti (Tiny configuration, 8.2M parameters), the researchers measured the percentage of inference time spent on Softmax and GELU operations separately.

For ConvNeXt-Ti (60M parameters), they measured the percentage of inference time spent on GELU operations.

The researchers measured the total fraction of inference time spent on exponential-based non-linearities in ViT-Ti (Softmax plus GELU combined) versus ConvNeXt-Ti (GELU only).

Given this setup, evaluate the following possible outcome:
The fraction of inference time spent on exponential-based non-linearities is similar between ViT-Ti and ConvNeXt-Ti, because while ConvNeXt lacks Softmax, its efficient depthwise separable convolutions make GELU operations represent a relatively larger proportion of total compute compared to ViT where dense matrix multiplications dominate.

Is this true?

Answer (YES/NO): YES